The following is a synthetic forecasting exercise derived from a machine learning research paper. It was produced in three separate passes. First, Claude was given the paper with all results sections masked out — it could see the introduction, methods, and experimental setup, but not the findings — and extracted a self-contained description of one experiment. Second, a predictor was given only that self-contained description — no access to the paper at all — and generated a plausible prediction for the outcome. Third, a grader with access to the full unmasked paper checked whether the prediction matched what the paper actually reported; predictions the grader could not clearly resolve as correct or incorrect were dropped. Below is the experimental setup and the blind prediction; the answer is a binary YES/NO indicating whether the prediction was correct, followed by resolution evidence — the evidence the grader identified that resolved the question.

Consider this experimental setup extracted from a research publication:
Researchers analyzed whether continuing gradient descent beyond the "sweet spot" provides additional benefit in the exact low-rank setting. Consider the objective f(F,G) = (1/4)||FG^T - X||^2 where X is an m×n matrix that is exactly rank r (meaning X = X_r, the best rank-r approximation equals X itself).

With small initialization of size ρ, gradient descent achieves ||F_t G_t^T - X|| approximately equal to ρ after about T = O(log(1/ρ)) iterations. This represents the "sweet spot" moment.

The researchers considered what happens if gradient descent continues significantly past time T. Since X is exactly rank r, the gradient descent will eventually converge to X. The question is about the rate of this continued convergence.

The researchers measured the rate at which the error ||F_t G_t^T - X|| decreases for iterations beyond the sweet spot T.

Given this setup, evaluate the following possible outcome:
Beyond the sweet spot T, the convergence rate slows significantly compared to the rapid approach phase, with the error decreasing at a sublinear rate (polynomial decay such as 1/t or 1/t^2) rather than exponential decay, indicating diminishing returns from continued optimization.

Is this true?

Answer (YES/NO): YES